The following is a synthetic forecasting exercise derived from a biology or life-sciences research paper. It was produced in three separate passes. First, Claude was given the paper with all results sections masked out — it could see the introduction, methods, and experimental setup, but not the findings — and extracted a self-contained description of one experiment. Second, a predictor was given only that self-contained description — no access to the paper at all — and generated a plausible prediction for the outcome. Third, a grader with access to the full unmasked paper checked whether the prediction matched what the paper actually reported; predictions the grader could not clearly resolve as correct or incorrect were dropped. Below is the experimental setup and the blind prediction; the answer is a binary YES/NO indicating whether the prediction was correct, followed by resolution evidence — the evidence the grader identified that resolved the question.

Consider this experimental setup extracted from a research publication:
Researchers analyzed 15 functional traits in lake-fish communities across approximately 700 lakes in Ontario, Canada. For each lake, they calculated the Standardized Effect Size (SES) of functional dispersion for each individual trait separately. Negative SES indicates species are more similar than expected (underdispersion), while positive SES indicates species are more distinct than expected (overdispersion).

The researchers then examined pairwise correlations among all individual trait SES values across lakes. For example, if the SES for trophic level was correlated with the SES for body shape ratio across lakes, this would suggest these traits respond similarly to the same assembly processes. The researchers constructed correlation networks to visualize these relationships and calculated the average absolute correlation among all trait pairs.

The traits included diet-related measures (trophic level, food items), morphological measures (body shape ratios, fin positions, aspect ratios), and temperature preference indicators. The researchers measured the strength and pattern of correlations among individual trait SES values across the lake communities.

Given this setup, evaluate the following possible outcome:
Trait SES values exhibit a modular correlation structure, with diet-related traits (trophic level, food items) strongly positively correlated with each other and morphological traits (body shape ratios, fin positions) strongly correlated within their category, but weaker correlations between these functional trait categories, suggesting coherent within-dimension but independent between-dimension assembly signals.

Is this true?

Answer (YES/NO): NO